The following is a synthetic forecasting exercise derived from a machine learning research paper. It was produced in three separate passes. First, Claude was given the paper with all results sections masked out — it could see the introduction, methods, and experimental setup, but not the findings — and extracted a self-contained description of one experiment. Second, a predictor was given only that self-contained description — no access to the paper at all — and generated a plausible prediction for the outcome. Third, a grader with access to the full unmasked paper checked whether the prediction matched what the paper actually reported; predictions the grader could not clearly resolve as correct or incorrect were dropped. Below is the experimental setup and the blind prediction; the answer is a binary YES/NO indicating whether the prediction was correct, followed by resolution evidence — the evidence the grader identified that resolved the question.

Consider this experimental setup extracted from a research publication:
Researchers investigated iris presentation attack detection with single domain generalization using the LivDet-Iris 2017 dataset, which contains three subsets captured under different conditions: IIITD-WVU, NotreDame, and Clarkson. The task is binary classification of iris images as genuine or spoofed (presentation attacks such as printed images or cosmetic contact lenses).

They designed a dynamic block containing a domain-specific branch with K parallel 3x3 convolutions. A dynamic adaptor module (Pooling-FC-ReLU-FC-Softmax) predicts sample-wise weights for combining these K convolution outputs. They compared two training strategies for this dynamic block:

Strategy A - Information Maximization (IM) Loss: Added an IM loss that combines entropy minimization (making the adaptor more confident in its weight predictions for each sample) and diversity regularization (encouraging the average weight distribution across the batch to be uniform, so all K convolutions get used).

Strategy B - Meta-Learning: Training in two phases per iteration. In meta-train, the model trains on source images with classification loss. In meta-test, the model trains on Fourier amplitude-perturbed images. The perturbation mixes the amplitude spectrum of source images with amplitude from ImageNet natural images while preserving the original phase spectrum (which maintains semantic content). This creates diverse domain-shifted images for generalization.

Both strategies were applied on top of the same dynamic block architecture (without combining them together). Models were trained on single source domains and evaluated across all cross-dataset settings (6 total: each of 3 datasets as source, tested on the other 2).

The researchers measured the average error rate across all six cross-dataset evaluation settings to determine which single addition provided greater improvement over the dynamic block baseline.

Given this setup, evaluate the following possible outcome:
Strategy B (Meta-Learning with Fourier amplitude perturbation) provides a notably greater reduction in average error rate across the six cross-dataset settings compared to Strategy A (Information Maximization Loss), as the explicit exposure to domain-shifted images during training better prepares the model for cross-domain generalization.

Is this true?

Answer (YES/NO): YES